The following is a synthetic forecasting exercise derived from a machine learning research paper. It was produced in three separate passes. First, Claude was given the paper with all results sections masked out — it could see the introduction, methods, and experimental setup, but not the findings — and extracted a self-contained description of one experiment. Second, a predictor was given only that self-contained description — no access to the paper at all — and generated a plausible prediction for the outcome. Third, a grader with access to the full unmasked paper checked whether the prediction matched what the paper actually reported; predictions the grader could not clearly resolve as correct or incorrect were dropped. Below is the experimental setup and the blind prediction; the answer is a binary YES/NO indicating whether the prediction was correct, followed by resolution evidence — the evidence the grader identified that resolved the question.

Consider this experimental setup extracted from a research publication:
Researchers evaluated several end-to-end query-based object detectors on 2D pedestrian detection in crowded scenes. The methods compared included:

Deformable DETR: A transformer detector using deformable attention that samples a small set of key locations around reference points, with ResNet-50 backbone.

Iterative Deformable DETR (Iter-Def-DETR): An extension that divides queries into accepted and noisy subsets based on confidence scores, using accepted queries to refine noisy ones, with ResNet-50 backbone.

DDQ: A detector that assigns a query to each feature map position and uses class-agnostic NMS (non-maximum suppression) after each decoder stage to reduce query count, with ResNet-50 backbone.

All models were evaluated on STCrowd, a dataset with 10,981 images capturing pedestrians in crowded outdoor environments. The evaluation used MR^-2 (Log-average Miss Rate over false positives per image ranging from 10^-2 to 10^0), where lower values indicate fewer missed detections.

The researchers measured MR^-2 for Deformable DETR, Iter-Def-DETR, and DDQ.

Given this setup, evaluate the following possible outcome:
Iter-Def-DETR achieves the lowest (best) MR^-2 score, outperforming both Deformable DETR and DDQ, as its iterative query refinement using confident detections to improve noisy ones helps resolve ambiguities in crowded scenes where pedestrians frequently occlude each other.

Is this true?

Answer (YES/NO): YES